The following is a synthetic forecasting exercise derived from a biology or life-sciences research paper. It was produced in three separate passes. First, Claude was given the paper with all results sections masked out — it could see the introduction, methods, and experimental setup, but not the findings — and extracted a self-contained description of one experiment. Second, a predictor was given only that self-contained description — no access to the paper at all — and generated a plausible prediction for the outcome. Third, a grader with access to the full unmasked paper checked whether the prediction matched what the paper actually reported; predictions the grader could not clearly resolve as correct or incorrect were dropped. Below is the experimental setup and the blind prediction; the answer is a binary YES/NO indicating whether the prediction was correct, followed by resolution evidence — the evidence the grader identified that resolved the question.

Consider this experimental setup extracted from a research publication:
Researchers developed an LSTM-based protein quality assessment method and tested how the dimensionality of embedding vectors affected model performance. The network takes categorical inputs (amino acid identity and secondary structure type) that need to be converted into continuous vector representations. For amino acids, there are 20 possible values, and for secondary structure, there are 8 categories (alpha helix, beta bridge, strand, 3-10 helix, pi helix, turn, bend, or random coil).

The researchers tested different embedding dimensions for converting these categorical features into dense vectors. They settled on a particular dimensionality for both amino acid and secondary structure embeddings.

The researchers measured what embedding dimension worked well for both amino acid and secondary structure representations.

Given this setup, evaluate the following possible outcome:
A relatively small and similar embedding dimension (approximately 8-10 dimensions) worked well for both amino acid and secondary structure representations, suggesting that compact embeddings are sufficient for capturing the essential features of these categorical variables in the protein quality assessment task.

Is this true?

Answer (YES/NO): NO